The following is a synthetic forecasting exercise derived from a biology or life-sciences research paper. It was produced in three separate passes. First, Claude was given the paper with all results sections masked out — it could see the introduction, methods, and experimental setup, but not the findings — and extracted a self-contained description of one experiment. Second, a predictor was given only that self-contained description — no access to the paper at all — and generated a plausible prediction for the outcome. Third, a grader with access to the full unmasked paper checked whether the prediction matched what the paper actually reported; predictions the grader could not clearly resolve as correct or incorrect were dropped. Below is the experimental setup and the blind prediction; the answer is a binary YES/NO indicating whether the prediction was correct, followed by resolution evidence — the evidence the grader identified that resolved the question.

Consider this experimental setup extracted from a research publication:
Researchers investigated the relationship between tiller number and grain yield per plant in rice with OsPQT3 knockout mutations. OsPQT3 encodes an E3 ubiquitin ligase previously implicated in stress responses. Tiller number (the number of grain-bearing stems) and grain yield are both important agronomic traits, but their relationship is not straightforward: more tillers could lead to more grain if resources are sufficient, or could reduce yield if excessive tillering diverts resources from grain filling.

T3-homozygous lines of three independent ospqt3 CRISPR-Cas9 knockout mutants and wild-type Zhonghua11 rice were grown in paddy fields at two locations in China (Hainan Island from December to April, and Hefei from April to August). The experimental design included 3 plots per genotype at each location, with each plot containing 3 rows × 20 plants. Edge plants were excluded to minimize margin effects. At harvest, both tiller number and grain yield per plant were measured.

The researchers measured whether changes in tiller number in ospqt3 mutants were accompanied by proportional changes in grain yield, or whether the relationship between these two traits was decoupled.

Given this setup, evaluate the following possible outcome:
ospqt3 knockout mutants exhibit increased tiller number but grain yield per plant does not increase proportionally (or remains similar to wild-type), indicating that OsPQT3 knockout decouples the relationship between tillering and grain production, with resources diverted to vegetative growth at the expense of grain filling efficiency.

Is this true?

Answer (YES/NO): NO